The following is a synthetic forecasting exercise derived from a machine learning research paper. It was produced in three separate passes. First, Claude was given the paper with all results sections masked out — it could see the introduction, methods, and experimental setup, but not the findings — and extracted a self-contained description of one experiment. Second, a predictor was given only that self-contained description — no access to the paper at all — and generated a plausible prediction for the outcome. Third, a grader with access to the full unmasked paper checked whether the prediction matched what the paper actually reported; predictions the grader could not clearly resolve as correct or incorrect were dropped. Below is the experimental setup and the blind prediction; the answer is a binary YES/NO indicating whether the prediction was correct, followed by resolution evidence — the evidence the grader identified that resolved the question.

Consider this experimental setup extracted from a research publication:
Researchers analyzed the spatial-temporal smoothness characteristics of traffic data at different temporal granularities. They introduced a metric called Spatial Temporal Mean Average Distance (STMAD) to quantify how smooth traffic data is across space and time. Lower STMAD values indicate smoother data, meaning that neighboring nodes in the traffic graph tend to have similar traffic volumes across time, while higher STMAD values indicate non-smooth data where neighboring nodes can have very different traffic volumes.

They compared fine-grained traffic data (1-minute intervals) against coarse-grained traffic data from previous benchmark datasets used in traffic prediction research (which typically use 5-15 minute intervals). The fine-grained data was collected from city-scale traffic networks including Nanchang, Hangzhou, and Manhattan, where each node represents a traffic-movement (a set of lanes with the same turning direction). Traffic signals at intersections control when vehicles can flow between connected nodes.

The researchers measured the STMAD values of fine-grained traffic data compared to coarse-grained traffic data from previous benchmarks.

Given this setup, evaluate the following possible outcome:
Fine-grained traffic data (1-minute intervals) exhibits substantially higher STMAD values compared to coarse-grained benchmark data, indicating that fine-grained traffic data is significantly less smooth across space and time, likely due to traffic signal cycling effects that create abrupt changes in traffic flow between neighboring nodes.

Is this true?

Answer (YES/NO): YES